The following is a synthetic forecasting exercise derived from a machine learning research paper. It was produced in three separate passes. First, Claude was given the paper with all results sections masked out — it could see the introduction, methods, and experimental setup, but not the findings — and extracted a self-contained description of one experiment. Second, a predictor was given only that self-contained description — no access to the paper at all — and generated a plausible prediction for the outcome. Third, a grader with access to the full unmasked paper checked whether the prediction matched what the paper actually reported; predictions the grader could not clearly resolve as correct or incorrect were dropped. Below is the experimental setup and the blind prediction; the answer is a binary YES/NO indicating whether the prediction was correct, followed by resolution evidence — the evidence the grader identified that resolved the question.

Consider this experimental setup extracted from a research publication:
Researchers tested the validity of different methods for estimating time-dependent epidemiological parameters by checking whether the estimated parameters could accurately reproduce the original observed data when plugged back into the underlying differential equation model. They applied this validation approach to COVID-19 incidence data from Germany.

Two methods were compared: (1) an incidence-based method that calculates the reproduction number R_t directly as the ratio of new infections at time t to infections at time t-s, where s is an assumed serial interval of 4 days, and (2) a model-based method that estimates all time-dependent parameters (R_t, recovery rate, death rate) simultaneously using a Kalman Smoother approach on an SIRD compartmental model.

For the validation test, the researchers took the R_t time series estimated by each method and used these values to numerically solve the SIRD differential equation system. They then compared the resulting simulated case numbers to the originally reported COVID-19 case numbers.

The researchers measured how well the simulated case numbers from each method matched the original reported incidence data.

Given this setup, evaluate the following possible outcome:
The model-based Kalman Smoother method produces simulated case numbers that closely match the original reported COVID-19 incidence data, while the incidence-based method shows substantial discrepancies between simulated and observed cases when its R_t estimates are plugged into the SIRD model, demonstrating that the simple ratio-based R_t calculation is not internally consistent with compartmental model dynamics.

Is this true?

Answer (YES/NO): YES